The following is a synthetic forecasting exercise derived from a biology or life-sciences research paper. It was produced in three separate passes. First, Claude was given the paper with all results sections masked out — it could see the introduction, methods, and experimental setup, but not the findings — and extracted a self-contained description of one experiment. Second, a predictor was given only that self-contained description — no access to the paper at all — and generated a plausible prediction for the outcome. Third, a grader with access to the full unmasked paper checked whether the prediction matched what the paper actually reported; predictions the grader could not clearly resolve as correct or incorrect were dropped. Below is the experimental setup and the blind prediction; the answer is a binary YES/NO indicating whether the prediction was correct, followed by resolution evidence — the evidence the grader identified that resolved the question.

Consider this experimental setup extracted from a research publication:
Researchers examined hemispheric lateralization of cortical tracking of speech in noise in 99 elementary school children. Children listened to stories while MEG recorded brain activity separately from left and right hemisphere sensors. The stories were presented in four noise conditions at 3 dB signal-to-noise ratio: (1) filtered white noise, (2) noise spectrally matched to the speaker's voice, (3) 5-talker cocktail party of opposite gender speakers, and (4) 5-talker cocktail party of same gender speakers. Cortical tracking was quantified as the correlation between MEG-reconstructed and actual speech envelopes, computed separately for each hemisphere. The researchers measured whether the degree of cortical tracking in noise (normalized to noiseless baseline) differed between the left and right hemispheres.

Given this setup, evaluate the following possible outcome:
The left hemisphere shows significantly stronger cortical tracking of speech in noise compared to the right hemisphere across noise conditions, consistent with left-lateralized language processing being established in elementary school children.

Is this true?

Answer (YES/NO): NO